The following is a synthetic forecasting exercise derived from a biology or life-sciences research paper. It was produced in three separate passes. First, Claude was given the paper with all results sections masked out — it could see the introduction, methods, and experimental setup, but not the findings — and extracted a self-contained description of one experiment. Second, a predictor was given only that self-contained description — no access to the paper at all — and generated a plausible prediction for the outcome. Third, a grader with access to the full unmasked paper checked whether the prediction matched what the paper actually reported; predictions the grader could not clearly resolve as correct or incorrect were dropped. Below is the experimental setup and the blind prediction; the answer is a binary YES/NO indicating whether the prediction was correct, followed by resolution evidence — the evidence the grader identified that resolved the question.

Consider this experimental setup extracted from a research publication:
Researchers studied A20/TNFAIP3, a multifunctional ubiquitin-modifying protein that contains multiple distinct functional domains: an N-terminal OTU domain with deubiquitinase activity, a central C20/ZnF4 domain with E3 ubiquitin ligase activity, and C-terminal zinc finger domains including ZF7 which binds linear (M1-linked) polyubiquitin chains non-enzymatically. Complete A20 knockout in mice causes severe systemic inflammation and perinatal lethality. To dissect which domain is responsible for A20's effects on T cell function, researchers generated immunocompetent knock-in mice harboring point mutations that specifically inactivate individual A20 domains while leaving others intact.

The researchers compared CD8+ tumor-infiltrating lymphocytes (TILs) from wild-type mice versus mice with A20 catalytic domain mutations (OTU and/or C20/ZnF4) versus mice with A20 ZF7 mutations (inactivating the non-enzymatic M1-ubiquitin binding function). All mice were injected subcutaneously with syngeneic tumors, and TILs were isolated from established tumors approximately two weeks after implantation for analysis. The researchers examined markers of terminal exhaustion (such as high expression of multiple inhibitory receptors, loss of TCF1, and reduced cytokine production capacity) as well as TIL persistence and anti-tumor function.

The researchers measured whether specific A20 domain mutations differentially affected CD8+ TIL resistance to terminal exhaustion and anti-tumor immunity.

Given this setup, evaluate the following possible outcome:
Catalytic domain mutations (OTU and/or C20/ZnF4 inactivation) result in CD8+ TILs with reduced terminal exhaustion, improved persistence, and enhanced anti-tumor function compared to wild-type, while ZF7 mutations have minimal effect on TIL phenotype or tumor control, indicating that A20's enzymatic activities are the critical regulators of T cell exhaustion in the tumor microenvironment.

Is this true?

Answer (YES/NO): NO